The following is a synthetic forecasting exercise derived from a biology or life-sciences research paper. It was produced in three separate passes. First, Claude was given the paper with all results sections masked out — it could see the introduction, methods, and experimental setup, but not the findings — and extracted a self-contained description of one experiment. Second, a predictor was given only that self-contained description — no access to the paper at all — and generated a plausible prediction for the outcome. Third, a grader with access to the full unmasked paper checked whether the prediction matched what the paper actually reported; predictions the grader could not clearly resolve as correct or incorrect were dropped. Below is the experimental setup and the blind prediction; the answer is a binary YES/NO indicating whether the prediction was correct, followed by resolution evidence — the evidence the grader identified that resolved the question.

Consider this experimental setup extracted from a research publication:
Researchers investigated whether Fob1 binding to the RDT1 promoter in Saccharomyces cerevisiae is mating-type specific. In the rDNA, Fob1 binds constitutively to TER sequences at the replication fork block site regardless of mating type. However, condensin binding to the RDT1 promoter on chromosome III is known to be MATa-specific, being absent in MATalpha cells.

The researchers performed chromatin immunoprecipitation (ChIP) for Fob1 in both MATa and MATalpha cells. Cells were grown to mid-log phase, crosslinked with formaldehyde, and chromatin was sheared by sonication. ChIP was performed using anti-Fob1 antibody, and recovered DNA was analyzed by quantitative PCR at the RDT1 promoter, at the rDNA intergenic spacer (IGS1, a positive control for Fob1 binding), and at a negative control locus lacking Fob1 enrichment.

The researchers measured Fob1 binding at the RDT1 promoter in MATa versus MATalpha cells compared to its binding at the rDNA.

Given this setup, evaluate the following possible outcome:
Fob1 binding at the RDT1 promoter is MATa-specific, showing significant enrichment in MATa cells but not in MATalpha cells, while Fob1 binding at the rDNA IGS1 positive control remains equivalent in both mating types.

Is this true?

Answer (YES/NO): YES